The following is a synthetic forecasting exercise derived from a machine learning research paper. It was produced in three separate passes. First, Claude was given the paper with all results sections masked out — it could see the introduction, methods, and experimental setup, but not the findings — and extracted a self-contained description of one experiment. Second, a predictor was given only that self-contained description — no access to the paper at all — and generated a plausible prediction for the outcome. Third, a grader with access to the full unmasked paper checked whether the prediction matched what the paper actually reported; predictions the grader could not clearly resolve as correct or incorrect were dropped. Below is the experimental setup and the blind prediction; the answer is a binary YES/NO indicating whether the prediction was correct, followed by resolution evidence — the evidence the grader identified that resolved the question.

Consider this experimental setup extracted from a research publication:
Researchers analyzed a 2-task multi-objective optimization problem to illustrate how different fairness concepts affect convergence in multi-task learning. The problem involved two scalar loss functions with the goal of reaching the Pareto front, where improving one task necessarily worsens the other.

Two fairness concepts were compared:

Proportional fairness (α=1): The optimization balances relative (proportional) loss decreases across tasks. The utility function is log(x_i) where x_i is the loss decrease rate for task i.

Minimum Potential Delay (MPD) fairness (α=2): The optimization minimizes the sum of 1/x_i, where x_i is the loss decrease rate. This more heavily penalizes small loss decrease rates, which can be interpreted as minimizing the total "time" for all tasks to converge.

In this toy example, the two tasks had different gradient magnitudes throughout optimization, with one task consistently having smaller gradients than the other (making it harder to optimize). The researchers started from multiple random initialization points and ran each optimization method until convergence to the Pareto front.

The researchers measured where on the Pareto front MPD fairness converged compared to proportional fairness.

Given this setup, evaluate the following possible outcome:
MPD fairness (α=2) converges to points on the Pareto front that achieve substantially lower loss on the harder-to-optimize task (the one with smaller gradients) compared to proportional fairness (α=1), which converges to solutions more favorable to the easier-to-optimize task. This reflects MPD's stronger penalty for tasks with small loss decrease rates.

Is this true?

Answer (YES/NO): NO